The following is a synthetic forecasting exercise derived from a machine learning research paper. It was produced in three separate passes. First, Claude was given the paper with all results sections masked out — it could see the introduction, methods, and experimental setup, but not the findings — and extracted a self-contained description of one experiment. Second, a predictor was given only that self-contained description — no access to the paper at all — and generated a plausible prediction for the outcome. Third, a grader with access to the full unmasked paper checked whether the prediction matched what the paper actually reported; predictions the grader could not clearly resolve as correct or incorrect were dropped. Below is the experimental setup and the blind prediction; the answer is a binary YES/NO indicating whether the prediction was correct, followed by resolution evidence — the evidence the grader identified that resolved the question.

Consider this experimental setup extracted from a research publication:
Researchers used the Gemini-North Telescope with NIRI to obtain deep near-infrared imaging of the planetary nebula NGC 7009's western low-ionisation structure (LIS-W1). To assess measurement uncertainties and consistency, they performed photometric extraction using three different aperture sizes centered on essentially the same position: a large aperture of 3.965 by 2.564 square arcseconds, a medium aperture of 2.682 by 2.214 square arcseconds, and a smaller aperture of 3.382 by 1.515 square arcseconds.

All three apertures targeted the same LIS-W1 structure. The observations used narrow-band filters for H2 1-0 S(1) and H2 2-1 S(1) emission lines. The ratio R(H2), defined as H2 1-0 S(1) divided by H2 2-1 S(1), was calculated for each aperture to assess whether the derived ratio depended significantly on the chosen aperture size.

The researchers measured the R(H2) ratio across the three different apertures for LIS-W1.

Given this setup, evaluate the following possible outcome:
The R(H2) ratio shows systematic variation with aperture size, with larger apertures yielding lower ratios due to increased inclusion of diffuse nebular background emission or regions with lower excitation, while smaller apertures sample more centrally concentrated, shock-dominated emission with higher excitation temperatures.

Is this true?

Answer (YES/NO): NO